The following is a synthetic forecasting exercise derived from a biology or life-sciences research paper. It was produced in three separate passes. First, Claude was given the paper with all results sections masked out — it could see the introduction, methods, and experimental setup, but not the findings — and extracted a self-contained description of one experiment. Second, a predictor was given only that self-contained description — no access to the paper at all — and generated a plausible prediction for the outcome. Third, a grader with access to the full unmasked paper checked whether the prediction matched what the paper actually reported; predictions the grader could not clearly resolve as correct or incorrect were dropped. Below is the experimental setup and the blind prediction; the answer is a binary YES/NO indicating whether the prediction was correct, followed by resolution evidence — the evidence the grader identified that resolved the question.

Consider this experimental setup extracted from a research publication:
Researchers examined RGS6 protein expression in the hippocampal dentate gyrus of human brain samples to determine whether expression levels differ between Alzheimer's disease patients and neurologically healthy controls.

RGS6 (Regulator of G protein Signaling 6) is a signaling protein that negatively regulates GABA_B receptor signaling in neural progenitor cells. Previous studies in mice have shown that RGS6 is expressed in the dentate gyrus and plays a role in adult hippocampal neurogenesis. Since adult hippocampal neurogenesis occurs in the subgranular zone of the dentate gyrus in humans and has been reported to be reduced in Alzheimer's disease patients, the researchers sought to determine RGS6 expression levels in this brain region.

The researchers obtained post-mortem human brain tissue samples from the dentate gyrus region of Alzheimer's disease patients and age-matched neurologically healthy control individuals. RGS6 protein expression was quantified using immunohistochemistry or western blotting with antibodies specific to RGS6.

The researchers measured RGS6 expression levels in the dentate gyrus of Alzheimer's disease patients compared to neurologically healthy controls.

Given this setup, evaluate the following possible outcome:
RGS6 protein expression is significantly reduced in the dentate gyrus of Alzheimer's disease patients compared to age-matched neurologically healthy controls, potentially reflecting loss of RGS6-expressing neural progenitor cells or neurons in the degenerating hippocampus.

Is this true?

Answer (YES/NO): YES